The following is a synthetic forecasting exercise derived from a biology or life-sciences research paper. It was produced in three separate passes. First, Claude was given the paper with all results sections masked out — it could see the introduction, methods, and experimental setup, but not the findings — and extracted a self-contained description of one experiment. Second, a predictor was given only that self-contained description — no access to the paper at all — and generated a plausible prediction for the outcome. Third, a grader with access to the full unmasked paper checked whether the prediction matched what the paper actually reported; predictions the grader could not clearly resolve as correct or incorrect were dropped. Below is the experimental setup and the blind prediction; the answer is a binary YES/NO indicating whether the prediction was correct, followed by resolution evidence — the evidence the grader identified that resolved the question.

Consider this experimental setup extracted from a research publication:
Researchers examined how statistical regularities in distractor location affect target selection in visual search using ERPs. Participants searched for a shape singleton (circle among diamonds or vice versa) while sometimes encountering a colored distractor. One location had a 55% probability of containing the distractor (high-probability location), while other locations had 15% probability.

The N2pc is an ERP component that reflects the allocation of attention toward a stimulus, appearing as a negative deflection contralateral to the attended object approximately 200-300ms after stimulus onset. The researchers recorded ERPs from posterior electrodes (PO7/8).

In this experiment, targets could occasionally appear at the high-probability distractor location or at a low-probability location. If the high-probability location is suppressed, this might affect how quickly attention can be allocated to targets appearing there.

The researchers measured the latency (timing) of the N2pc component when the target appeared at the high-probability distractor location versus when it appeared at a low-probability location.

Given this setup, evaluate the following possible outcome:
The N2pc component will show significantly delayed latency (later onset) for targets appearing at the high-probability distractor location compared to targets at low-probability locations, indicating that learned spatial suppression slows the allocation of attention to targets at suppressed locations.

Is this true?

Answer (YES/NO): YES